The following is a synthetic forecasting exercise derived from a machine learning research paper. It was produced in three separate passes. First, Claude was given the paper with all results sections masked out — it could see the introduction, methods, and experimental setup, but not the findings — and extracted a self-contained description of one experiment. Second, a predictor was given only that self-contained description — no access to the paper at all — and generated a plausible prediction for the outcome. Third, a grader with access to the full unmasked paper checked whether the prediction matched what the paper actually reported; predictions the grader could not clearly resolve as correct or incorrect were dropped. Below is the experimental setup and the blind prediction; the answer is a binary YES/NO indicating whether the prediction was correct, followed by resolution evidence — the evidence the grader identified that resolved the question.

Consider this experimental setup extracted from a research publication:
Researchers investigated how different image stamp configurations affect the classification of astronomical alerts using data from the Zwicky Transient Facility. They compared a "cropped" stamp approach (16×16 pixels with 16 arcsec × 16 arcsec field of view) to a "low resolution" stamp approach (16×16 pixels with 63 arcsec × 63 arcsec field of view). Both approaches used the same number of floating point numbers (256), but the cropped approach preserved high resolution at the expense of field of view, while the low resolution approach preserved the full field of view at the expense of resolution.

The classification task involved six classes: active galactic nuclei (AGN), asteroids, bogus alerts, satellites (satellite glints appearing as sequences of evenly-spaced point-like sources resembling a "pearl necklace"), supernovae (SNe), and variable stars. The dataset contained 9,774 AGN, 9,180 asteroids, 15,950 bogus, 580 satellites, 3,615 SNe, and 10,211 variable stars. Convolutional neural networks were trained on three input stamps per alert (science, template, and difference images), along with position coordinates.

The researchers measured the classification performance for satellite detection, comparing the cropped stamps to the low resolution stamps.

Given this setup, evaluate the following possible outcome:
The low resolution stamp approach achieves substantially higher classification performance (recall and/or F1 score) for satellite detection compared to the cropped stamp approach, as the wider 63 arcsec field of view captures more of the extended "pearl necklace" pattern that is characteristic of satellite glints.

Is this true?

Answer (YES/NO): YES